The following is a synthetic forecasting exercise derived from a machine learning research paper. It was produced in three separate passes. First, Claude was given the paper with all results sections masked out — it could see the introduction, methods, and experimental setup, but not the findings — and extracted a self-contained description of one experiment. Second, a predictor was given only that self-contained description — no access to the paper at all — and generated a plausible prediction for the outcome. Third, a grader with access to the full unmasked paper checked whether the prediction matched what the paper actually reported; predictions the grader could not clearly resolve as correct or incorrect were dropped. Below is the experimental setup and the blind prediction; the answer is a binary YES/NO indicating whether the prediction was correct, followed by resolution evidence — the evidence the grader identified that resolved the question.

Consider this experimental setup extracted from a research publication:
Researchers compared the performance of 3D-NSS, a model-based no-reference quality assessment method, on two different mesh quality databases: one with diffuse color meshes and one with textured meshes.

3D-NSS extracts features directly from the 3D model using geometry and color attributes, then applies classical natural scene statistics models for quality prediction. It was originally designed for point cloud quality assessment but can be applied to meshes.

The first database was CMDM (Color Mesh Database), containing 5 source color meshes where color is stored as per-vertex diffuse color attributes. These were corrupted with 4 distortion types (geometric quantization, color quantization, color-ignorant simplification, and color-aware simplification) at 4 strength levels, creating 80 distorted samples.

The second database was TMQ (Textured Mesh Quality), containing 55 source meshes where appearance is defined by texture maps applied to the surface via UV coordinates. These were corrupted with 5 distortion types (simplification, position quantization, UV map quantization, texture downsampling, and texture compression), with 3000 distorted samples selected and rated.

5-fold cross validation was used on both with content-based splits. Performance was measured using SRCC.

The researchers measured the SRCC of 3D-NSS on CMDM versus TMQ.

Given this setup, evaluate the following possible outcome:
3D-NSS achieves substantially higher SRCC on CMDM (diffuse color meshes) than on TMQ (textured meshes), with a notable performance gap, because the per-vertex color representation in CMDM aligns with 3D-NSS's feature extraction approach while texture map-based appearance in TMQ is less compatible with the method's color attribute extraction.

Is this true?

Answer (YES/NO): YES